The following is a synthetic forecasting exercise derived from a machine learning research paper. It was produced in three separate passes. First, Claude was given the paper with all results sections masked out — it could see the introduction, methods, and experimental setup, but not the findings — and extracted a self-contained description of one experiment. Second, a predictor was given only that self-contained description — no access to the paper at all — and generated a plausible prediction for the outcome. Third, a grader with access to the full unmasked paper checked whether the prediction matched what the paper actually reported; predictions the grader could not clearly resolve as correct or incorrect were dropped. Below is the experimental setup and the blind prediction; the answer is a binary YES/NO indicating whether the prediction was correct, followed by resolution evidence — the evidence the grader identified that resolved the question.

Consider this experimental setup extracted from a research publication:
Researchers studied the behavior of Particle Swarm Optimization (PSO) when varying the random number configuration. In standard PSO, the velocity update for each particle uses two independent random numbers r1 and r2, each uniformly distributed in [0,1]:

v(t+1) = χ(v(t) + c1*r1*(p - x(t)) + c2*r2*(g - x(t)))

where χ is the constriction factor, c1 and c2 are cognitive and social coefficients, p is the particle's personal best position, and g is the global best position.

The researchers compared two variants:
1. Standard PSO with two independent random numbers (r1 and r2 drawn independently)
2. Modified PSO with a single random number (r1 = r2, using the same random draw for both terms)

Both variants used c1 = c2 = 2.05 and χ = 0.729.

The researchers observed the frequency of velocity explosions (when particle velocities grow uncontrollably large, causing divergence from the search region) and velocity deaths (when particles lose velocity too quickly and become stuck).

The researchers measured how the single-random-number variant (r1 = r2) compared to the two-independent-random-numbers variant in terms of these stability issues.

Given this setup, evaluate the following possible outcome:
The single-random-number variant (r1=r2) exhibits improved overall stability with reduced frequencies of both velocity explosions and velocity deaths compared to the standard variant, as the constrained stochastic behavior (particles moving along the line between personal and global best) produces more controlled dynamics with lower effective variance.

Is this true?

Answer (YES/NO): NO